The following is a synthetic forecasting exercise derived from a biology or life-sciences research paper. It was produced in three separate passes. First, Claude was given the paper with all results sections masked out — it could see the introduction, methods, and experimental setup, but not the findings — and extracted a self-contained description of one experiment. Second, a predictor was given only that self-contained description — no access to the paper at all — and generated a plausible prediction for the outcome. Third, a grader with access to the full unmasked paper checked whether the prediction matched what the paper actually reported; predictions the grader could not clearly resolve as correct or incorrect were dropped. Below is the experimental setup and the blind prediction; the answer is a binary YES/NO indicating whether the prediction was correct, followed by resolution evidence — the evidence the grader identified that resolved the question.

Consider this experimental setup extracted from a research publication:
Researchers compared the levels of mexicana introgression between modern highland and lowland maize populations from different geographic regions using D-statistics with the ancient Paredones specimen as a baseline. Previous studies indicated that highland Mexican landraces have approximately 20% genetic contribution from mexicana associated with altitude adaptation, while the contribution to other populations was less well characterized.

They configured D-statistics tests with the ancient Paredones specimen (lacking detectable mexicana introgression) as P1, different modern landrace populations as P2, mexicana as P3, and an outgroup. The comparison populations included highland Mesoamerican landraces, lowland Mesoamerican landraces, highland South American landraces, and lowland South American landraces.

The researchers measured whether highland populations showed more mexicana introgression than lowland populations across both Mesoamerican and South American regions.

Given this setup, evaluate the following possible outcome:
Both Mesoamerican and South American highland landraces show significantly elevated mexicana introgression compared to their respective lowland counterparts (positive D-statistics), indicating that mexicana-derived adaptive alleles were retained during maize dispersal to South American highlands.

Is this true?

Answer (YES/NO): NO